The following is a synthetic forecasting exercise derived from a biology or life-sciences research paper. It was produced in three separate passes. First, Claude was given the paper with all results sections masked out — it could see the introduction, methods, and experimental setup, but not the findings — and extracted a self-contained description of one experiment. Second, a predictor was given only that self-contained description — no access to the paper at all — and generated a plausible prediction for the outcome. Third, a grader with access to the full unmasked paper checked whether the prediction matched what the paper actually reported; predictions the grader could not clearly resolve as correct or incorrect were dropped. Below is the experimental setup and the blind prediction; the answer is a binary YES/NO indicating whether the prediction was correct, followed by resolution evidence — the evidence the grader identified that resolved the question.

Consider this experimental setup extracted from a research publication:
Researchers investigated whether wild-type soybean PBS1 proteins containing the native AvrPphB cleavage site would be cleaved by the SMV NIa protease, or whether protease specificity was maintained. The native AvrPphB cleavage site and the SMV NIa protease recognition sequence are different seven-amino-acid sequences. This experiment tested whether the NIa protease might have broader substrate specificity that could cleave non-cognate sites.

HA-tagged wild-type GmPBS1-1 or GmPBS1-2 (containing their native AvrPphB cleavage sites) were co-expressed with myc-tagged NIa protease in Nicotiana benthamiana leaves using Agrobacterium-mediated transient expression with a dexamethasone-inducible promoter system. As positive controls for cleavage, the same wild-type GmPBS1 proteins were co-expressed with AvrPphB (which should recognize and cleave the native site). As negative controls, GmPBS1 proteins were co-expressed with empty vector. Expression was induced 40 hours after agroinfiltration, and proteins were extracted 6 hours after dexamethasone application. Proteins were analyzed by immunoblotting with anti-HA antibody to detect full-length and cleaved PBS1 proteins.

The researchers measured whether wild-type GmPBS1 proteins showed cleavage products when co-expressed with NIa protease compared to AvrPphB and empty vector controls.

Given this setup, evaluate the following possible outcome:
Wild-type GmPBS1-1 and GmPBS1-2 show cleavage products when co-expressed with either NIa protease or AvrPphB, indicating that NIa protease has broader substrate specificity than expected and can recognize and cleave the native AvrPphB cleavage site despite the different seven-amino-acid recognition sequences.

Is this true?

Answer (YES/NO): NO